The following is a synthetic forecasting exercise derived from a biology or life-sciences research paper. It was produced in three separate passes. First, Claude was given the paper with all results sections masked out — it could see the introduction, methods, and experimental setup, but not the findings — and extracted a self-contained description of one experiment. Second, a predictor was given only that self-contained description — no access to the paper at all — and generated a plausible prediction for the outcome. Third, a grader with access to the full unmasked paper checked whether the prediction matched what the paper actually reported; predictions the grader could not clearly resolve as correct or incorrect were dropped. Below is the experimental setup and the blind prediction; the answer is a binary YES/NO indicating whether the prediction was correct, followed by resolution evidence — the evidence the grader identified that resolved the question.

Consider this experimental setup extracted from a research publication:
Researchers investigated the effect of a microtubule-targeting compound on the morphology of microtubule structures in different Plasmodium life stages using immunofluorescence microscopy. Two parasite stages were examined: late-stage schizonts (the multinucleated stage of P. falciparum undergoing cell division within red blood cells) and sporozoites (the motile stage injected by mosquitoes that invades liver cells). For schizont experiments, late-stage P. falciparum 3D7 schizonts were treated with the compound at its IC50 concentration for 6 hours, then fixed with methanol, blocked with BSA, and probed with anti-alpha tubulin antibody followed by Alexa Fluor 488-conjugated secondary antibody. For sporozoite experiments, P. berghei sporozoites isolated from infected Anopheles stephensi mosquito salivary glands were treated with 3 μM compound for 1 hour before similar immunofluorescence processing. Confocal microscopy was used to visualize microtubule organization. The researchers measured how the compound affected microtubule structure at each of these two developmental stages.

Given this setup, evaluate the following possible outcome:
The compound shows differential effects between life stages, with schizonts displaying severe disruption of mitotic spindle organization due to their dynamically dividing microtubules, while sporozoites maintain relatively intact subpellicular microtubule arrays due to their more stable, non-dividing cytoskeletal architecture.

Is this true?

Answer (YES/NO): NO